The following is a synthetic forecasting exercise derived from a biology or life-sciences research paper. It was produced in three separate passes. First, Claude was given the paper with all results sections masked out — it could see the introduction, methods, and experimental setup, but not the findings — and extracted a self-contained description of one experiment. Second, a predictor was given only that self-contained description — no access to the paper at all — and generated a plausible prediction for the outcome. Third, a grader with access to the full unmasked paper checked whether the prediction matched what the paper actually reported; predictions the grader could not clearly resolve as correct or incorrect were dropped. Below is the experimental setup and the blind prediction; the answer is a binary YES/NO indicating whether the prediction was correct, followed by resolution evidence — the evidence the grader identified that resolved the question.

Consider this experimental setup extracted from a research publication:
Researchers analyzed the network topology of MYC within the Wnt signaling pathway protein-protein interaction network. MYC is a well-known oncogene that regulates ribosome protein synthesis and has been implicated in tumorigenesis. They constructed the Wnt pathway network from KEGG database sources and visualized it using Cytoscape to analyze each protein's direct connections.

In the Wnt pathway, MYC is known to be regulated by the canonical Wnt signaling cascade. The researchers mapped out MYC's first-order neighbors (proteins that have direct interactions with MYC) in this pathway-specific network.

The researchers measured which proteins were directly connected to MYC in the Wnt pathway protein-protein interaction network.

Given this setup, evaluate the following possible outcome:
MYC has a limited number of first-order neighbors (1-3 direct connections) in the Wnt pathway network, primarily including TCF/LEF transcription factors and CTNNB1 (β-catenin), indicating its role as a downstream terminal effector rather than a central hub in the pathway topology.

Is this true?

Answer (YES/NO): NO